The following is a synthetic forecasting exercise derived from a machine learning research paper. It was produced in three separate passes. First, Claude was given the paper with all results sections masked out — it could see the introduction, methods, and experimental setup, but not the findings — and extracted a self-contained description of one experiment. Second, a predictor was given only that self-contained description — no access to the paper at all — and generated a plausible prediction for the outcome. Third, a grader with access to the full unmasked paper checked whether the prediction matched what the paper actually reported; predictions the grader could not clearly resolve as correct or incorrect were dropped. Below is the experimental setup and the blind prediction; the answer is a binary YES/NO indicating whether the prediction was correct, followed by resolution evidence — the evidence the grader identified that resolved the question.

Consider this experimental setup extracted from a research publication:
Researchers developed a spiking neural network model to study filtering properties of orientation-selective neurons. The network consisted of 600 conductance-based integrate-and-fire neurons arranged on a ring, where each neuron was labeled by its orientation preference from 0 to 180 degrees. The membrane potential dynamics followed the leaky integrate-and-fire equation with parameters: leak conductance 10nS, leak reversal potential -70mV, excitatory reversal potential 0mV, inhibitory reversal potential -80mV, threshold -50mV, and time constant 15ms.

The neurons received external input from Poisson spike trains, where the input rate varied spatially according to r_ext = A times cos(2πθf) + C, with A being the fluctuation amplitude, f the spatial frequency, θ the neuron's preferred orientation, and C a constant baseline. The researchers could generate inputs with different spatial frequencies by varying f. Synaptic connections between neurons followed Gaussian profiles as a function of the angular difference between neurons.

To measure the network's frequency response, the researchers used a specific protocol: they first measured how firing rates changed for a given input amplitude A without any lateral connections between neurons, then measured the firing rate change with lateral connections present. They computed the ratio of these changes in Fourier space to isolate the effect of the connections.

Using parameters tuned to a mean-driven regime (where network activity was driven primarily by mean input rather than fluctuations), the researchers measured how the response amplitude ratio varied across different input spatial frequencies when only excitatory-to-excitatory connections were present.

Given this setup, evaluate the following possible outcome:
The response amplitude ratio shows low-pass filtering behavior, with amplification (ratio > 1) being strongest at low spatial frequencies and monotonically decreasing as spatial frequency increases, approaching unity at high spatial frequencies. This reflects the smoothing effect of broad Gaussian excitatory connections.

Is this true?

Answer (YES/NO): YES